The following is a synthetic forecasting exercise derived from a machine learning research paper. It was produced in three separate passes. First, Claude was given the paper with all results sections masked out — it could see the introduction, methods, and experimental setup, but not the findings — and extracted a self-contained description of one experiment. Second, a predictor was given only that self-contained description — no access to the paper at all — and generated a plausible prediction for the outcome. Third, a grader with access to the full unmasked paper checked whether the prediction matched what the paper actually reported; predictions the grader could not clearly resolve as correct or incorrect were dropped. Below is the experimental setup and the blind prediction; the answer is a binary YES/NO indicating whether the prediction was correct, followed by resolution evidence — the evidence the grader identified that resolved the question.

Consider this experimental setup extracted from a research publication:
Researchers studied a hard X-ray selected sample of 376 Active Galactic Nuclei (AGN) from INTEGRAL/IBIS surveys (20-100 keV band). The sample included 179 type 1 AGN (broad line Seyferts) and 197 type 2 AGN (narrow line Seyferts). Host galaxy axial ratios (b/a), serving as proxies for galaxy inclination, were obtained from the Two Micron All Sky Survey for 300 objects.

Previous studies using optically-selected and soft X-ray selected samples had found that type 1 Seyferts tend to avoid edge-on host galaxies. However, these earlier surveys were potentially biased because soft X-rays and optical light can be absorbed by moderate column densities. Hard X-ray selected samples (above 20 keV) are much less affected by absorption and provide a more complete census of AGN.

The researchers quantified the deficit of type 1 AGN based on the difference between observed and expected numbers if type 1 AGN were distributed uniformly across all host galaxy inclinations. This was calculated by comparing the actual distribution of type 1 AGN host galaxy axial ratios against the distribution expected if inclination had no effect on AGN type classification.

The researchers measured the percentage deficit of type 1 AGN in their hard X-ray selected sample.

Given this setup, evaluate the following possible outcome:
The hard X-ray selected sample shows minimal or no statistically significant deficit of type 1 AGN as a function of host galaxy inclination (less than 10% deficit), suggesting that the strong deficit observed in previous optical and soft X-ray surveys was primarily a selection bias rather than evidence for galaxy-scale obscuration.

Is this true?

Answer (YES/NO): NO